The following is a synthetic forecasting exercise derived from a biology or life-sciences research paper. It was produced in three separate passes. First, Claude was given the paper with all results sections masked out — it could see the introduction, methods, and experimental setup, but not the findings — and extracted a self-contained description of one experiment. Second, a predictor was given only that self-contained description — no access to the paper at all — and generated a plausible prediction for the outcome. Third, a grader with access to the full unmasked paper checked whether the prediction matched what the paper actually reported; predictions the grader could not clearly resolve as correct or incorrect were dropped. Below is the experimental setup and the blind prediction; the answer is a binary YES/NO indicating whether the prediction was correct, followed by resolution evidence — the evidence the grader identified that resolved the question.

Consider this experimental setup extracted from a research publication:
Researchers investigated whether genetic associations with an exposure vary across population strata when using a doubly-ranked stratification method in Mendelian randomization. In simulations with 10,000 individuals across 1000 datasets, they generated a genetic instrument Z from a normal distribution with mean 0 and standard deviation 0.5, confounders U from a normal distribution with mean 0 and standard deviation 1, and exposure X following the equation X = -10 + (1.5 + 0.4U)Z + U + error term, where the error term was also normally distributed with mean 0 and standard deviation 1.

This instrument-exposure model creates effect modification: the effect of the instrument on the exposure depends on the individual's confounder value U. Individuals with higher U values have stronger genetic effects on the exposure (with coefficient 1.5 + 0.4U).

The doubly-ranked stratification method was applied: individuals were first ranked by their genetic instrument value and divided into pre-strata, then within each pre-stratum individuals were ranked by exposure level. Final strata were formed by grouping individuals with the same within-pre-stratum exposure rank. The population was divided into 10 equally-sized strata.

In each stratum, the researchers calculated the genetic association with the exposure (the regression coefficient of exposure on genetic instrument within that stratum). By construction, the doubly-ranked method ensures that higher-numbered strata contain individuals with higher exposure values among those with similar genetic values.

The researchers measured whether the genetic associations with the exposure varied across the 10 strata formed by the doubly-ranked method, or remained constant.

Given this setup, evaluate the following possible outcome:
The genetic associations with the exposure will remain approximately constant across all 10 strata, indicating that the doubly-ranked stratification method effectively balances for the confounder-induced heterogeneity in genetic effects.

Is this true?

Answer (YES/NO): NO